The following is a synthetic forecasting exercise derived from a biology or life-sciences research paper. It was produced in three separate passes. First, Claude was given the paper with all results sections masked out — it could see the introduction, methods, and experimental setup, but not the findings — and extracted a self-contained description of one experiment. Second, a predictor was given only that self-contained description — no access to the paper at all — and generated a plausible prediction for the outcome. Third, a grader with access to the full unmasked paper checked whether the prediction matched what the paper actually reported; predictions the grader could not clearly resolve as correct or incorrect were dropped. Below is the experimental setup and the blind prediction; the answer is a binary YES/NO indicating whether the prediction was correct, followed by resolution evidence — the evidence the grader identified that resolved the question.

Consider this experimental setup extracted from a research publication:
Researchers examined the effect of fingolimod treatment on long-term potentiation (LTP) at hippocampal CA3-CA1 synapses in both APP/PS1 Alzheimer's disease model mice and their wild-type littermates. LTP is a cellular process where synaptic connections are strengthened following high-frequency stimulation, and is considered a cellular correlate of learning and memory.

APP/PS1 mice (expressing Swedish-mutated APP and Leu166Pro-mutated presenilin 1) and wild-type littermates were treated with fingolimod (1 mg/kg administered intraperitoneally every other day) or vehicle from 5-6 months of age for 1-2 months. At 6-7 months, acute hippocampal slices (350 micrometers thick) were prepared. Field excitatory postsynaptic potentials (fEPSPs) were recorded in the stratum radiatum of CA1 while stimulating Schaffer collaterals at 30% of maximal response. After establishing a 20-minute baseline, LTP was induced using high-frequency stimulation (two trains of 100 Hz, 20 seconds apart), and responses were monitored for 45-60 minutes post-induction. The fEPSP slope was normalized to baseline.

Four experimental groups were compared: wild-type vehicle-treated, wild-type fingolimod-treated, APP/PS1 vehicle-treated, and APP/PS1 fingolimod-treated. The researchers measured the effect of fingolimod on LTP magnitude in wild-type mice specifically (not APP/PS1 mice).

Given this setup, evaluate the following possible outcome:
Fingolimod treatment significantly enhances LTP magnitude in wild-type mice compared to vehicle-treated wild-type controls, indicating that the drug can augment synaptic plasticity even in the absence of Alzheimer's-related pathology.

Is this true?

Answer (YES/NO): NO